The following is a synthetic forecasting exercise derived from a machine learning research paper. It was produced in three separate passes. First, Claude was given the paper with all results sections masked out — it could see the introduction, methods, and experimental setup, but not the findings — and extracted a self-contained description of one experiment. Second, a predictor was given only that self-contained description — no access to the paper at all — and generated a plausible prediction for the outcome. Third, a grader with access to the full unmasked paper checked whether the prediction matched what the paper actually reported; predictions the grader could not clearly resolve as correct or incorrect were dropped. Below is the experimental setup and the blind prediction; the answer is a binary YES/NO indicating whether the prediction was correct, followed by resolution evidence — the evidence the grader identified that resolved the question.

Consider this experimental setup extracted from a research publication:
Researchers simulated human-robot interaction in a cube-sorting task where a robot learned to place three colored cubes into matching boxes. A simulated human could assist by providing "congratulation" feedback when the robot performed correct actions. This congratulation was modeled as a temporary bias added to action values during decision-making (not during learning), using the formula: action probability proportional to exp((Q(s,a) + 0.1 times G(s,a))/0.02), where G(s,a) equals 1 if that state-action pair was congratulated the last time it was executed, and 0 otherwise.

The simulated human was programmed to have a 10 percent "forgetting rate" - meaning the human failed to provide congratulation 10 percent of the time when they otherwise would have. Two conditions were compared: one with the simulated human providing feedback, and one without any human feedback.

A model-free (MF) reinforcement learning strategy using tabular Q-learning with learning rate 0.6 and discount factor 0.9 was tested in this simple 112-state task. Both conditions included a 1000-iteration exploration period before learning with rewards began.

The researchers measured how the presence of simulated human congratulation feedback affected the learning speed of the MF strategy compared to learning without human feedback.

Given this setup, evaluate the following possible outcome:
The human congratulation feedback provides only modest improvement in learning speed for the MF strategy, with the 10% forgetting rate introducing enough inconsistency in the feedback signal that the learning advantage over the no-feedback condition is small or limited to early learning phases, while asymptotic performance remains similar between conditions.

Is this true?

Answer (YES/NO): NO